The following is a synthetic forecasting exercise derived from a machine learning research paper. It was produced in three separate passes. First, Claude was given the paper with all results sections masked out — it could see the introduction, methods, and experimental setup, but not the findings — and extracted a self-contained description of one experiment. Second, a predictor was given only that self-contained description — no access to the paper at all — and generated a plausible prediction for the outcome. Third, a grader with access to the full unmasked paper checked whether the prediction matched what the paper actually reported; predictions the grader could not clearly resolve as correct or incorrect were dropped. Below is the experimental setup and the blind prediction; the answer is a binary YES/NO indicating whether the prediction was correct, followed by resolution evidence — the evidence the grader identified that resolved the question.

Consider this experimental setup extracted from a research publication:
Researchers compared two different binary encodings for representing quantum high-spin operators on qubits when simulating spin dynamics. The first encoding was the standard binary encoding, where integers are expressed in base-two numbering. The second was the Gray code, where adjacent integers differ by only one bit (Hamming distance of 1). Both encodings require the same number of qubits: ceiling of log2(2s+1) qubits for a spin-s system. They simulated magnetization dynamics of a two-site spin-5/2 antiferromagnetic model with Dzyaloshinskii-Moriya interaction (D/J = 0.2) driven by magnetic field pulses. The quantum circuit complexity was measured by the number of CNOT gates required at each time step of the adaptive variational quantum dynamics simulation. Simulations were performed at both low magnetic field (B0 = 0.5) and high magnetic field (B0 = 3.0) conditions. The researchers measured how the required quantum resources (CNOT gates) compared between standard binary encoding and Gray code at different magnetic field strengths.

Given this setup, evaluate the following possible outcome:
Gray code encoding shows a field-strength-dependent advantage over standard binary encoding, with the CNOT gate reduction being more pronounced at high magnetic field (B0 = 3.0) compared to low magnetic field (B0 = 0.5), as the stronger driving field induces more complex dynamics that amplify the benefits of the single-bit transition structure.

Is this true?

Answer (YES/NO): YES